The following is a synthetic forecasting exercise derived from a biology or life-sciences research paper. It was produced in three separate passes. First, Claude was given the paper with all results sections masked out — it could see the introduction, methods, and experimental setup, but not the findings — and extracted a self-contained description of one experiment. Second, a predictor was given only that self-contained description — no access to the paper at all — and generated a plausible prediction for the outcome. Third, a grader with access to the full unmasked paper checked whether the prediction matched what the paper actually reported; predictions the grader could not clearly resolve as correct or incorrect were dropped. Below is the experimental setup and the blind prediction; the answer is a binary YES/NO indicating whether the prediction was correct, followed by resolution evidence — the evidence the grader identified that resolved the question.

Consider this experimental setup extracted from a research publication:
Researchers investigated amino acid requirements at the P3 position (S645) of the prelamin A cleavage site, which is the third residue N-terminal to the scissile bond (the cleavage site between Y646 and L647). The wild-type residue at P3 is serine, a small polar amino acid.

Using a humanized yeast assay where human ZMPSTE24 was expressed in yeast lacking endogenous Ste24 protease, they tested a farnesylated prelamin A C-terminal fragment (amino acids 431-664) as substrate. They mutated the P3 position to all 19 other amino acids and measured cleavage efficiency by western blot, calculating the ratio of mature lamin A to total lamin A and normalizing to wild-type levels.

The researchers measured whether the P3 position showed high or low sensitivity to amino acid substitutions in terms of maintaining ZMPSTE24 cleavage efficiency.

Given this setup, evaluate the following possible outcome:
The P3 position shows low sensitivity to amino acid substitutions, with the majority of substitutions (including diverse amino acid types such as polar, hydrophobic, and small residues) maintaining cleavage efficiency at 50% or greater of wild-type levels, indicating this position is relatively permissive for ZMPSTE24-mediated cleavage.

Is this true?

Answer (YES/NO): YES